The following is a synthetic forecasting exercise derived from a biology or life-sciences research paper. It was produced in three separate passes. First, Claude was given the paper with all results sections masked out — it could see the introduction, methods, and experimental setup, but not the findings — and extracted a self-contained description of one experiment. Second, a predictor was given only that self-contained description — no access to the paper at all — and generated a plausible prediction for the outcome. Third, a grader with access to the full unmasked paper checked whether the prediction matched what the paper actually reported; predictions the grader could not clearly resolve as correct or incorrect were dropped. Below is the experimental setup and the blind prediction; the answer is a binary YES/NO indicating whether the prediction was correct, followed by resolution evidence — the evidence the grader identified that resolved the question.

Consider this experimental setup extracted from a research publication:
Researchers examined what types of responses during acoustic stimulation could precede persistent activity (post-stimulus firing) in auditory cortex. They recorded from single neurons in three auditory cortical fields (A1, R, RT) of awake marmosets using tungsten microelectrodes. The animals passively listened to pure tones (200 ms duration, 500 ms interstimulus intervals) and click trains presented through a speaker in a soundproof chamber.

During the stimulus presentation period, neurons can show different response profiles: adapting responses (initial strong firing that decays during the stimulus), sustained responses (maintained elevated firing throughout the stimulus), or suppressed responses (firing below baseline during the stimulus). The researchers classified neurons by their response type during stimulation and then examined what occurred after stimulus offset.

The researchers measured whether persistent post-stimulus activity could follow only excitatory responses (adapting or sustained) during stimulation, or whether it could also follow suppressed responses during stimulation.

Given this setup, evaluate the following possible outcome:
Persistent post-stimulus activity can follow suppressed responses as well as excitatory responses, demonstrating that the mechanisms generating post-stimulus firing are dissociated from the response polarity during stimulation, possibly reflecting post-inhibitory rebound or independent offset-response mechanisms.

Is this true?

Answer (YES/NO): YES